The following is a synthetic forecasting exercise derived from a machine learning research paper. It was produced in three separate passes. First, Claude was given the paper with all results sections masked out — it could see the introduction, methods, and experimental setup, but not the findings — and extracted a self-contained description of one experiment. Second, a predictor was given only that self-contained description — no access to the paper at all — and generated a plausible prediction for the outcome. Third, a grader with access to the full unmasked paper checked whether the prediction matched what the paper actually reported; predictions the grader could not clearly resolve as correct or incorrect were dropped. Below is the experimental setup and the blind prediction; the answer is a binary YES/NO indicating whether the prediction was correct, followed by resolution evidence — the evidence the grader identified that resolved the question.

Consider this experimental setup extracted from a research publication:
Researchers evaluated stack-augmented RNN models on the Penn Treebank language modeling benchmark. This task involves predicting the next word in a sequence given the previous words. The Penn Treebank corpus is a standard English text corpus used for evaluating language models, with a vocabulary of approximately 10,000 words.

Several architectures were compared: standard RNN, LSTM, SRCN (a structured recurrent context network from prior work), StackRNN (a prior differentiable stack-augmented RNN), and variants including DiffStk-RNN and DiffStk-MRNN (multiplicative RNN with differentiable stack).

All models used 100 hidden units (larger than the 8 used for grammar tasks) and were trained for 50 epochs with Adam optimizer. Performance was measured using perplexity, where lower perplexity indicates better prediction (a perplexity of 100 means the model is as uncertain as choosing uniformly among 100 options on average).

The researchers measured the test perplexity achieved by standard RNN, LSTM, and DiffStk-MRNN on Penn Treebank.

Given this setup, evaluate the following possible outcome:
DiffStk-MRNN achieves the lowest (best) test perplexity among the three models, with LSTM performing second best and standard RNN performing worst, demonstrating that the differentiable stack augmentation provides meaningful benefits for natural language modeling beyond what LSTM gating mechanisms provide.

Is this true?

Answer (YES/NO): NO